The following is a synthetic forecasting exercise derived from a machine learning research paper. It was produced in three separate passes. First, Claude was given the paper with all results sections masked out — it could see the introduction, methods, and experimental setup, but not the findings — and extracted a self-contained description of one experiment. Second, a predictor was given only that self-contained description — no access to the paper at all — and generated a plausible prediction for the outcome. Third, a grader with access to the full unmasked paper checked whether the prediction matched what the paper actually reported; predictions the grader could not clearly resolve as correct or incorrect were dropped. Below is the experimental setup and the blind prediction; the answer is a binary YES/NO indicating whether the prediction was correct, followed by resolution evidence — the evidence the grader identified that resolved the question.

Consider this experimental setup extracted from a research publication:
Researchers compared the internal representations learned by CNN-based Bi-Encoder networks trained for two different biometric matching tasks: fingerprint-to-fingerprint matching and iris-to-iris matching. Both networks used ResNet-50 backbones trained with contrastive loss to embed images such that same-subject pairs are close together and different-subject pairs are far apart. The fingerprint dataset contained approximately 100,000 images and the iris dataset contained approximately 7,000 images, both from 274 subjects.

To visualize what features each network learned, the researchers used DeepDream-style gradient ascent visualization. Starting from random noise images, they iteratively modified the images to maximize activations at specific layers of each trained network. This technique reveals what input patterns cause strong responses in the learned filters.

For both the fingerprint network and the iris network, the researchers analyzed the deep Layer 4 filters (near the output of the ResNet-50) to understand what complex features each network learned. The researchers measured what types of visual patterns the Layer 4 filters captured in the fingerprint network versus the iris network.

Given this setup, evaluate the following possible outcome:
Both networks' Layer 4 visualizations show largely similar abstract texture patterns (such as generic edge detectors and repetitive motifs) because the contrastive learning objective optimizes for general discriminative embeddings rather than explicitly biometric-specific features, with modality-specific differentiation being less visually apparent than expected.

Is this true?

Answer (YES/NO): NO